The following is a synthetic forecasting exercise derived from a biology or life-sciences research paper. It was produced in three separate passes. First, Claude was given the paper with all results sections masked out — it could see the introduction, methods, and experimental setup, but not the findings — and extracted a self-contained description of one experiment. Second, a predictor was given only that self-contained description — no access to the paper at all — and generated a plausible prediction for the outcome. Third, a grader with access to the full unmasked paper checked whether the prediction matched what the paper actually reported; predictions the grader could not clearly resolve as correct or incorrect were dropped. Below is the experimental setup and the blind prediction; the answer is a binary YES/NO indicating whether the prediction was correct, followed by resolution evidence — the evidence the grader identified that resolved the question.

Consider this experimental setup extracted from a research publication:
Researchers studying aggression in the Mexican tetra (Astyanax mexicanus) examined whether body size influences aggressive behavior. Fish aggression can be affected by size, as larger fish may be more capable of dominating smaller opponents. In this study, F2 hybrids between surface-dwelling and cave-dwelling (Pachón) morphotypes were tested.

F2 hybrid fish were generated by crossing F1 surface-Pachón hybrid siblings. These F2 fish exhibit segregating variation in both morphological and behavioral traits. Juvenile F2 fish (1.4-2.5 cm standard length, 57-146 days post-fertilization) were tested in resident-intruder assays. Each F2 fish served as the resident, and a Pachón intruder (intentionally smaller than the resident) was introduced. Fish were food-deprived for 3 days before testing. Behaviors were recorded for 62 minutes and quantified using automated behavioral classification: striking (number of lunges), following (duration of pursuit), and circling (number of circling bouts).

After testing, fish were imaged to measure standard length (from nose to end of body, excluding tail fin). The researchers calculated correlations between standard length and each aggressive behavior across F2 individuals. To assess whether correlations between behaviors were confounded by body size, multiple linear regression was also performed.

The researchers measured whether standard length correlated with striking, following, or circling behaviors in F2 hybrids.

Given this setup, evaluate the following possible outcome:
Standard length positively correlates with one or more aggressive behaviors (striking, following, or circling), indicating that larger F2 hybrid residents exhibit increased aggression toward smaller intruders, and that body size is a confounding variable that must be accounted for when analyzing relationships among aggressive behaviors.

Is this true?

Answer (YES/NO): NO